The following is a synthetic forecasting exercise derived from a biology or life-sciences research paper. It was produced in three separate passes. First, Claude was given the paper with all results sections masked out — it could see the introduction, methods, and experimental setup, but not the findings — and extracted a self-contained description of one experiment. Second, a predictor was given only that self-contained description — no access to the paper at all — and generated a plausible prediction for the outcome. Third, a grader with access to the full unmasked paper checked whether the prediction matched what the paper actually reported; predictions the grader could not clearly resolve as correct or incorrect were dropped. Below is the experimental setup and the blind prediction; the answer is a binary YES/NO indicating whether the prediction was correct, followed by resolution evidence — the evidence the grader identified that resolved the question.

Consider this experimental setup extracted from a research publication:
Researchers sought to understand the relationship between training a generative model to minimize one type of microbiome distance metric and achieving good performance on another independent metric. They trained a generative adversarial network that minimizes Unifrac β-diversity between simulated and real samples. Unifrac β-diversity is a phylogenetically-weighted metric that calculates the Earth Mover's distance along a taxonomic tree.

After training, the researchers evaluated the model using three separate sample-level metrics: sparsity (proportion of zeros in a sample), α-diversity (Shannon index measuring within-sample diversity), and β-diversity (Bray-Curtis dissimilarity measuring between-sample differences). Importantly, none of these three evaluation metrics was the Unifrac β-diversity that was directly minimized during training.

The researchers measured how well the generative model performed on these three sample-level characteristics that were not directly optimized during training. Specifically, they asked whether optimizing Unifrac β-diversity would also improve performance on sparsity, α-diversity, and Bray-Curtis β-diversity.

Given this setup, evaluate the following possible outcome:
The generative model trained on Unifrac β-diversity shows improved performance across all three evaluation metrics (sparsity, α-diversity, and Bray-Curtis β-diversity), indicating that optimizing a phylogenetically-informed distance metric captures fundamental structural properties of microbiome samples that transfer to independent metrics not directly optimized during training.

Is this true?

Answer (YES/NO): YES